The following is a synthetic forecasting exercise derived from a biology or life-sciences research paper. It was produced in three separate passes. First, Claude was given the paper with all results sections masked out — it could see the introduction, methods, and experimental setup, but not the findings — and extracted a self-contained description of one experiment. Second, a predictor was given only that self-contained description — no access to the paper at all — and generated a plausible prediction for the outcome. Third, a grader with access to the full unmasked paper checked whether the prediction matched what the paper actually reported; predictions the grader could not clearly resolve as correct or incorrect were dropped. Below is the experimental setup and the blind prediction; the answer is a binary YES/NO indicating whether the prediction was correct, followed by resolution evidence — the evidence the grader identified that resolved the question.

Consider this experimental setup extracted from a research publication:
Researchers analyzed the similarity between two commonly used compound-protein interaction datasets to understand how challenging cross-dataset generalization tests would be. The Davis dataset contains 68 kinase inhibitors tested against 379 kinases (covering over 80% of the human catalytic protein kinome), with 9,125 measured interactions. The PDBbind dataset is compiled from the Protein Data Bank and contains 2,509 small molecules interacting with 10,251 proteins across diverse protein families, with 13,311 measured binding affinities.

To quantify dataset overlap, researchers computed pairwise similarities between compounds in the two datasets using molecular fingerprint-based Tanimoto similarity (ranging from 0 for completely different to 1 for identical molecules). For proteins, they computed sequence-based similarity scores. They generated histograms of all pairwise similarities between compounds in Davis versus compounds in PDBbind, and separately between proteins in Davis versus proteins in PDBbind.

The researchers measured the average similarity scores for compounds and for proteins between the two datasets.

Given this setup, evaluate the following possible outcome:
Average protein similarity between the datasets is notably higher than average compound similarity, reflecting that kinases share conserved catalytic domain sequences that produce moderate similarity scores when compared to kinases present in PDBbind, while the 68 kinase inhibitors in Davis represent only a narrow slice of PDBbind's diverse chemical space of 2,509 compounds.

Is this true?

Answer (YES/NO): NO